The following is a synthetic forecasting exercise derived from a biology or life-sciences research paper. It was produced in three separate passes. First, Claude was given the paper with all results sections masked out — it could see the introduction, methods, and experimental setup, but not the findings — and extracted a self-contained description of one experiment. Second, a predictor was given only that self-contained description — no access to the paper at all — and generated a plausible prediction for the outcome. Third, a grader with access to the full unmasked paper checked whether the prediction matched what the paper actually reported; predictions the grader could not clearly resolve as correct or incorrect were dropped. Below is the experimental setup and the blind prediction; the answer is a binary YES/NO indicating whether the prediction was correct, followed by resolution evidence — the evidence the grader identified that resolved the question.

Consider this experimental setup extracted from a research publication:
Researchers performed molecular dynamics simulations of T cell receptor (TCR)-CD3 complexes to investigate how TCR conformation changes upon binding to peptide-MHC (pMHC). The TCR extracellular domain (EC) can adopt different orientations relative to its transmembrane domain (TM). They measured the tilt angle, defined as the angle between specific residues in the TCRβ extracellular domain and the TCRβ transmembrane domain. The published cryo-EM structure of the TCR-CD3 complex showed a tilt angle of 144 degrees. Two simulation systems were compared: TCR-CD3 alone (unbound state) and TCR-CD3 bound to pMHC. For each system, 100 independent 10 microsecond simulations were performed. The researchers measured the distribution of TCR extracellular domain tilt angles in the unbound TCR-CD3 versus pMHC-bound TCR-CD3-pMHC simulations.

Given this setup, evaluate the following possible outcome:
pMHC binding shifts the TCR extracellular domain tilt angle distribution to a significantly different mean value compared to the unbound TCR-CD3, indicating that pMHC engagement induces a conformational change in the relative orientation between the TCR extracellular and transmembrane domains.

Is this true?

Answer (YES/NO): YES